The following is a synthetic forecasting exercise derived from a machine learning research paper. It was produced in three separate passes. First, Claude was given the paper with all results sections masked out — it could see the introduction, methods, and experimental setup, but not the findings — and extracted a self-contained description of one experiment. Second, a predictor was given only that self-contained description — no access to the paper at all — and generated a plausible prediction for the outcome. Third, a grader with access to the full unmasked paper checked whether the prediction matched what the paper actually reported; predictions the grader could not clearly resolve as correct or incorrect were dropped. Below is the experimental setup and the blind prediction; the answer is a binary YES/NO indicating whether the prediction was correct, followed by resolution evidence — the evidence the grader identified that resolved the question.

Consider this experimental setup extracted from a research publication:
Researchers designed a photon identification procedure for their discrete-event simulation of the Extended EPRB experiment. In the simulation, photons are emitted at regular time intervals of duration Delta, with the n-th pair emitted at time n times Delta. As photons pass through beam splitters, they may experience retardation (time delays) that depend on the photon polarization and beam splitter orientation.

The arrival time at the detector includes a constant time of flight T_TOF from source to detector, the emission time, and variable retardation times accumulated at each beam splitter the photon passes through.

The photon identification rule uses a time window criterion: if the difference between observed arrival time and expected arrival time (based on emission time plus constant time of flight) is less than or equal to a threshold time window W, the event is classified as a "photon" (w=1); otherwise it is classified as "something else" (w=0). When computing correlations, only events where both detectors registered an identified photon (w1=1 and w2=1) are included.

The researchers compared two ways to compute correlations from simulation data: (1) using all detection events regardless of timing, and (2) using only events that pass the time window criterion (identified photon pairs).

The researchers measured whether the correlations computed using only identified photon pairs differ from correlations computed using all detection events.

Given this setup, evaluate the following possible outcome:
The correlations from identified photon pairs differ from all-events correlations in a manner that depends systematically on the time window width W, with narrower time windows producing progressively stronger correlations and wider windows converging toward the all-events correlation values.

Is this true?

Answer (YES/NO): NO